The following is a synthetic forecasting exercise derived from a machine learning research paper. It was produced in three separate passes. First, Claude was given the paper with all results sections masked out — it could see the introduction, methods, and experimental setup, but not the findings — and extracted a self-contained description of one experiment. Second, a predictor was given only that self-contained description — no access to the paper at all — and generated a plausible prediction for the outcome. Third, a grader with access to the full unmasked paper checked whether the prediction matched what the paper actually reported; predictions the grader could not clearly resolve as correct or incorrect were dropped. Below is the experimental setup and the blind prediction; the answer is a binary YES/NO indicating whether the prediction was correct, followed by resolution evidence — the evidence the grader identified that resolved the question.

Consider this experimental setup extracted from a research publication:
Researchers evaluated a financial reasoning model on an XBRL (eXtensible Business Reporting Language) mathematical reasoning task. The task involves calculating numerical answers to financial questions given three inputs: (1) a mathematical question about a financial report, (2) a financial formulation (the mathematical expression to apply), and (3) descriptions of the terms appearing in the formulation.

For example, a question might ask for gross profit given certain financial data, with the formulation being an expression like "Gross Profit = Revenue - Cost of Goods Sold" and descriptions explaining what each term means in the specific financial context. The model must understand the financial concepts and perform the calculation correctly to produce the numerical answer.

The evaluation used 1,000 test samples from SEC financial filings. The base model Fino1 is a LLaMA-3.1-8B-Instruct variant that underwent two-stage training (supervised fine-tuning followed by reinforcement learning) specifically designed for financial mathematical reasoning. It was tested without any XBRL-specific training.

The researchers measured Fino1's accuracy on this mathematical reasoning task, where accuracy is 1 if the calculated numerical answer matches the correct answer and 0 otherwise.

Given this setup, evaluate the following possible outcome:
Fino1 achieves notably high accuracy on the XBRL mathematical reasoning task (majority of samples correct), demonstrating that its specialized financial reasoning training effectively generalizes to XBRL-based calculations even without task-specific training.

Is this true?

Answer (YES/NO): NO